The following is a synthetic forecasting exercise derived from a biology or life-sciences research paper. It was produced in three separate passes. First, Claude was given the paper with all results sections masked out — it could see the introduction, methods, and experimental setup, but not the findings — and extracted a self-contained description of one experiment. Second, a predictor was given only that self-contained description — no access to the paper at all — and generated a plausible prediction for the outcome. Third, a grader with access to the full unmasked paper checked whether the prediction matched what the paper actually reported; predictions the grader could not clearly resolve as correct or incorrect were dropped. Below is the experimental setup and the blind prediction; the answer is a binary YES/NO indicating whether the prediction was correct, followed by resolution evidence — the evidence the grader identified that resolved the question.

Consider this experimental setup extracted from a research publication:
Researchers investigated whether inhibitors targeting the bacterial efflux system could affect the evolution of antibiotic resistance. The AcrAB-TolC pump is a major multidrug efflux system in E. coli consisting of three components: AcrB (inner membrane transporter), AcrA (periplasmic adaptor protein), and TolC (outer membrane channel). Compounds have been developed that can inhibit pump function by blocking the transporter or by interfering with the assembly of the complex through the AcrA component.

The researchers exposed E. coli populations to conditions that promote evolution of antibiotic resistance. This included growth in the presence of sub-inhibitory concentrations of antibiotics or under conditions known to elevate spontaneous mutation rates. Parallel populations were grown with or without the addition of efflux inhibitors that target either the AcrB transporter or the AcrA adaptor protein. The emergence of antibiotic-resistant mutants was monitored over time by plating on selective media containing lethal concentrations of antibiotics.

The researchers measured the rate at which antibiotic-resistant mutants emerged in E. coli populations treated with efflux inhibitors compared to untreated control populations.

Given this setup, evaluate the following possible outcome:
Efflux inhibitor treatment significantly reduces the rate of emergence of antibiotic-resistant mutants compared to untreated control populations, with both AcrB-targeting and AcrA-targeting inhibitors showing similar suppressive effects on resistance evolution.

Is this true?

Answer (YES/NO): NO